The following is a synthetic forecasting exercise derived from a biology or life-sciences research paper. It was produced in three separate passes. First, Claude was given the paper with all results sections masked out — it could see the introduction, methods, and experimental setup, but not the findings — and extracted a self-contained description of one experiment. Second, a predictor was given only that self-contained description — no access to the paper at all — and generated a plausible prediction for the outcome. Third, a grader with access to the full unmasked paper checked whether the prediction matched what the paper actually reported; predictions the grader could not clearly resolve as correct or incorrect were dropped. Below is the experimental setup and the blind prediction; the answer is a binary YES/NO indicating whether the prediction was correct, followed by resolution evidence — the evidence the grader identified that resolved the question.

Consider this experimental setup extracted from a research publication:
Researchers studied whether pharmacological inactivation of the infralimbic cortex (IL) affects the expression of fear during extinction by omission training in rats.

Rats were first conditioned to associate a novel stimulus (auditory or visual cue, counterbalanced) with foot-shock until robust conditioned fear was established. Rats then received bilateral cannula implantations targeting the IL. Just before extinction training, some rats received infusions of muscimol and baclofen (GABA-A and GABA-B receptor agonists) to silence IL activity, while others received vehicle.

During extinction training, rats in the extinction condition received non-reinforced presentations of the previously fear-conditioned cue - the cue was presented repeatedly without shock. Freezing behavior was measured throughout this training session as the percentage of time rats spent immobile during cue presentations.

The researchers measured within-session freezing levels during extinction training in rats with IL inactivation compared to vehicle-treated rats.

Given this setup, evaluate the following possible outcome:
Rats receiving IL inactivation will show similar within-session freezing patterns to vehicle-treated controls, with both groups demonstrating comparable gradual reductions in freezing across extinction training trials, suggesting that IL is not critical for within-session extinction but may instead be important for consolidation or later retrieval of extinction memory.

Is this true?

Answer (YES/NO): NO